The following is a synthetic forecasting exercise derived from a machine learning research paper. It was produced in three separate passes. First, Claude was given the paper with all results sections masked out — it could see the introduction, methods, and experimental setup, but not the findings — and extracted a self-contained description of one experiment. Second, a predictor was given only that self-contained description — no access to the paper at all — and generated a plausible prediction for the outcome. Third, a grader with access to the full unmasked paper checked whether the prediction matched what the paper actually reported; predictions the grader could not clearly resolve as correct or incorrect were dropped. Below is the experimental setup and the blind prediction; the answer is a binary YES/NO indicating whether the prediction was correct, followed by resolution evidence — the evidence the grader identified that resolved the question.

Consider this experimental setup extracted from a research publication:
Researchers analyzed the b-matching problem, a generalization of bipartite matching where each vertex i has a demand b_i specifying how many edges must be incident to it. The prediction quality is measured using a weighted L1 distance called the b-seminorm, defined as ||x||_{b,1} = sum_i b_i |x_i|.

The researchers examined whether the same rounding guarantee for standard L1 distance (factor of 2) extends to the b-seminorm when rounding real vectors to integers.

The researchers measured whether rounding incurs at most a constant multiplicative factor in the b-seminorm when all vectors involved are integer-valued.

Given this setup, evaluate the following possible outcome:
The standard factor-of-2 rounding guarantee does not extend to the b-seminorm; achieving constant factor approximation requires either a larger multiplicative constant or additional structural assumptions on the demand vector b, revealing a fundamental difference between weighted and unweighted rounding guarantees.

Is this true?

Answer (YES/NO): NO